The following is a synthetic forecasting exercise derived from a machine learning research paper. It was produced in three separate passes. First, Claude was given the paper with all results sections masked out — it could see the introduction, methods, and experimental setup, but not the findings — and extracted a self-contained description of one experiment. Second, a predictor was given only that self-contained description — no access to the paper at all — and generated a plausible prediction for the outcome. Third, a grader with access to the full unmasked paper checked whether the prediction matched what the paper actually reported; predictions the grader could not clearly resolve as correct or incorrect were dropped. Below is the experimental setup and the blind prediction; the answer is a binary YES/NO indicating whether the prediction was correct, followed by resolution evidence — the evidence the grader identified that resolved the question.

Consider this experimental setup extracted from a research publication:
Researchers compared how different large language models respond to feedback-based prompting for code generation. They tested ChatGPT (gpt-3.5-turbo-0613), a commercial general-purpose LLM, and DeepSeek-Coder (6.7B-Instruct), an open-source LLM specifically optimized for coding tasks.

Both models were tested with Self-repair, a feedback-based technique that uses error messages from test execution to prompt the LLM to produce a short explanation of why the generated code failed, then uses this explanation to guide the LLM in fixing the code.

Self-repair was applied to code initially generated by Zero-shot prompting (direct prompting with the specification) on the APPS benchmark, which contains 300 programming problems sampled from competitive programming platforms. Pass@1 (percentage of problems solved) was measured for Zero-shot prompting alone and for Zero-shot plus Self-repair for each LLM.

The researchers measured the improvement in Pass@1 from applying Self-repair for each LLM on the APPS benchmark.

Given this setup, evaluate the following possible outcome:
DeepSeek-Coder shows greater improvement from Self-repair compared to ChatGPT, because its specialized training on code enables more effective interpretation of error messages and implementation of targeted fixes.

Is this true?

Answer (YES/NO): NO